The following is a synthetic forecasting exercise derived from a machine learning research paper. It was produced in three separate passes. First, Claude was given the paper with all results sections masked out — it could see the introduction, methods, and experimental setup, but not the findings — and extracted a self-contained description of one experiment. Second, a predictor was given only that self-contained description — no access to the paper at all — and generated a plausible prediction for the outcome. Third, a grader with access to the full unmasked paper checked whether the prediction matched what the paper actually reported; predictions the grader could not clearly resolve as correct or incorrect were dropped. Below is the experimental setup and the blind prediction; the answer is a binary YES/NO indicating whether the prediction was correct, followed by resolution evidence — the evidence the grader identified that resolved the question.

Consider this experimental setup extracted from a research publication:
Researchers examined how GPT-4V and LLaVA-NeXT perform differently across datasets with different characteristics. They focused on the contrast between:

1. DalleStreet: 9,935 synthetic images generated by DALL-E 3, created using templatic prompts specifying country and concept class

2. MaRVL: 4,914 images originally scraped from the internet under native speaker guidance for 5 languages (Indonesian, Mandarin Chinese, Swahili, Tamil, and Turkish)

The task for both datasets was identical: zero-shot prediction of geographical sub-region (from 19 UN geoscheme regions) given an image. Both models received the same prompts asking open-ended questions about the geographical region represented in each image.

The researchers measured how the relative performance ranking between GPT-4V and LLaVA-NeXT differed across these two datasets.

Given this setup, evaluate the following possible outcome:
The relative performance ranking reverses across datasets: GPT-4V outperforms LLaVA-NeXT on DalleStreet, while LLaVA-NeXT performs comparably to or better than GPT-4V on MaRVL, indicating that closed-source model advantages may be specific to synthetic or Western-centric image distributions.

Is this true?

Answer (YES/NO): NO